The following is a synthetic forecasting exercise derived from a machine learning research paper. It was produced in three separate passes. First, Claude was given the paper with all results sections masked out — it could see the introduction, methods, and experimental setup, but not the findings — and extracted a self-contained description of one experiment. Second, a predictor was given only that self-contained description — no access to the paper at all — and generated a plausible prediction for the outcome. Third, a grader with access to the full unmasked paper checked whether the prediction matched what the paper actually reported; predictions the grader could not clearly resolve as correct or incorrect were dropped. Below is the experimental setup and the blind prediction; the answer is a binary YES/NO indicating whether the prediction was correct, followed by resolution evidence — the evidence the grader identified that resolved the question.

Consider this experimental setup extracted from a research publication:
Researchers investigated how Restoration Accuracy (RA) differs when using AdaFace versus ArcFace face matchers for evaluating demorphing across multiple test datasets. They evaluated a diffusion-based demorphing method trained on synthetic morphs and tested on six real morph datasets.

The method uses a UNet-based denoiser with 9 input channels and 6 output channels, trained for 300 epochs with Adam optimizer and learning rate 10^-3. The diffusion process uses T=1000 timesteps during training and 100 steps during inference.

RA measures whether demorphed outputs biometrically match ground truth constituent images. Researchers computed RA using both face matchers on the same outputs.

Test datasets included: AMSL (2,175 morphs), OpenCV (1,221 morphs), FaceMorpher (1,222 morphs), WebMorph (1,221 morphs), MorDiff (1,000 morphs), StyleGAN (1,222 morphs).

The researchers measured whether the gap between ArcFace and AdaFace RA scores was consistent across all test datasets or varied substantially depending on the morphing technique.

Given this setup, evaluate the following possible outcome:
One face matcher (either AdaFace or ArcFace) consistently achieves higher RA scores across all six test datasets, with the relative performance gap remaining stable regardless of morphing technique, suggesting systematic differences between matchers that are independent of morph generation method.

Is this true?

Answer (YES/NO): NO